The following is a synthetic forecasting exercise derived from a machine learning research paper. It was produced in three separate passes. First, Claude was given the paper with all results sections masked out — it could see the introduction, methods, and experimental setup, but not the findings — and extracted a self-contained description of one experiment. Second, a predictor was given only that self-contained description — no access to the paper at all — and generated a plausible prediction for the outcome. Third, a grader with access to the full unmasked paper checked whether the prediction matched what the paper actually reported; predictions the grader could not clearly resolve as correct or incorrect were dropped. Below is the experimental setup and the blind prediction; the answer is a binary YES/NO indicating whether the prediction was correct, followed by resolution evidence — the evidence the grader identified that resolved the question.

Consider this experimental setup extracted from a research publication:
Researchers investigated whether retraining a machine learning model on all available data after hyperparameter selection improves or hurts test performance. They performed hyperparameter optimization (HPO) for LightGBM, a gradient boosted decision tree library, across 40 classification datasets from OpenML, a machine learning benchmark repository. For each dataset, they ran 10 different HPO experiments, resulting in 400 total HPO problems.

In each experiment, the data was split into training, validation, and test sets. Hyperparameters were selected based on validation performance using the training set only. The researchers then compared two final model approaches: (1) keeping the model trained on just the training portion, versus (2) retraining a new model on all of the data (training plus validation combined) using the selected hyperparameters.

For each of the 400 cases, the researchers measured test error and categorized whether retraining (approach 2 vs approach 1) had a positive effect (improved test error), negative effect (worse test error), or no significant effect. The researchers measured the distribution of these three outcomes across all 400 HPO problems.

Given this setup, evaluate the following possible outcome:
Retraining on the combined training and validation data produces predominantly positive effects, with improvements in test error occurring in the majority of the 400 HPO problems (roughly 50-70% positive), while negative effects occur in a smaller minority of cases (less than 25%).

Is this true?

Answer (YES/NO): YES